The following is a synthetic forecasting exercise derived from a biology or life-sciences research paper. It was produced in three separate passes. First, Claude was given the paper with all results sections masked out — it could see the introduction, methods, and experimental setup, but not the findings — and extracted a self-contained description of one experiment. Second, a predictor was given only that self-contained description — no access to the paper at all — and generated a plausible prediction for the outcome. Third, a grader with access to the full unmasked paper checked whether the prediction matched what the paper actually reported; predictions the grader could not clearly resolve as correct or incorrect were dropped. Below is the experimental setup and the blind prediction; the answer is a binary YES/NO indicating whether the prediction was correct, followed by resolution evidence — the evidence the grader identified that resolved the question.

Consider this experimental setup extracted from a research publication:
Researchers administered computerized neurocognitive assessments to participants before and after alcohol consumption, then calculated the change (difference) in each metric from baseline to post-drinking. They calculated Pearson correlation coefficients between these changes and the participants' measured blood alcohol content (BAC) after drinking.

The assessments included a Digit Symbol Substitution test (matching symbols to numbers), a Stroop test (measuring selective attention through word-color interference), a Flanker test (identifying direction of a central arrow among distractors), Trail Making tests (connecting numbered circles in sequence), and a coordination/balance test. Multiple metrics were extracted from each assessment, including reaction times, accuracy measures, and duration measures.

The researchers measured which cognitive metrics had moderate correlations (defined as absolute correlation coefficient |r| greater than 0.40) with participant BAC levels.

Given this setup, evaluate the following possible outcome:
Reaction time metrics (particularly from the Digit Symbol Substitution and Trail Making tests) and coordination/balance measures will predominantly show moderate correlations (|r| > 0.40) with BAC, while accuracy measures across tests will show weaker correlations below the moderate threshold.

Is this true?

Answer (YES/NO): NO